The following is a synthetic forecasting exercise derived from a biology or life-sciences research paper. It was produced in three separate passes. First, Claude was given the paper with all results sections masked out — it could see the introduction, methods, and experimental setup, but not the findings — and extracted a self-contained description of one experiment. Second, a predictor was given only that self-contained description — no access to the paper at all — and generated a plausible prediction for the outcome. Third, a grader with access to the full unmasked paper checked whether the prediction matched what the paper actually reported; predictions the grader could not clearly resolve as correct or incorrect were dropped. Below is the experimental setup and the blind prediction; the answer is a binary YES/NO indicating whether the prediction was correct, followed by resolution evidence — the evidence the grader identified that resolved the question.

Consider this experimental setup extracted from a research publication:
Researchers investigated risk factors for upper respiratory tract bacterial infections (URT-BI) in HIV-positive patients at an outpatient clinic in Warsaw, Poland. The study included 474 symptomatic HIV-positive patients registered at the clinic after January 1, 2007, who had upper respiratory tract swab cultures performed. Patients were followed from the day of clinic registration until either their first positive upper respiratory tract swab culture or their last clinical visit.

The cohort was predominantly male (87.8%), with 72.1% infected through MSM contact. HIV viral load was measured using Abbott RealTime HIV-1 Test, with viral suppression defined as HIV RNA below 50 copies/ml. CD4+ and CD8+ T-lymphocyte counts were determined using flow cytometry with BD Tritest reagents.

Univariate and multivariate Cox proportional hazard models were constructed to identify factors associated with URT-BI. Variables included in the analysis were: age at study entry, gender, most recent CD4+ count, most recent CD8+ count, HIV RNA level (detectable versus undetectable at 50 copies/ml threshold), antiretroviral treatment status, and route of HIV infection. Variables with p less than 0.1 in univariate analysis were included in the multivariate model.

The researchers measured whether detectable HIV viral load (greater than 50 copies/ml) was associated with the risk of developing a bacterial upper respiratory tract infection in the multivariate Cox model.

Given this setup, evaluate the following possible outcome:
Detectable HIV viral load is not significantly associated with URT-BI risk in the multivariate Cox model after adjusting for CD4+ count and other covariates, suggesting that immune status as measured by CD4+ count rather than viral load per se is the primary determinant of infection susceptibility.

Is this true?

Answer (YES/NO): NO